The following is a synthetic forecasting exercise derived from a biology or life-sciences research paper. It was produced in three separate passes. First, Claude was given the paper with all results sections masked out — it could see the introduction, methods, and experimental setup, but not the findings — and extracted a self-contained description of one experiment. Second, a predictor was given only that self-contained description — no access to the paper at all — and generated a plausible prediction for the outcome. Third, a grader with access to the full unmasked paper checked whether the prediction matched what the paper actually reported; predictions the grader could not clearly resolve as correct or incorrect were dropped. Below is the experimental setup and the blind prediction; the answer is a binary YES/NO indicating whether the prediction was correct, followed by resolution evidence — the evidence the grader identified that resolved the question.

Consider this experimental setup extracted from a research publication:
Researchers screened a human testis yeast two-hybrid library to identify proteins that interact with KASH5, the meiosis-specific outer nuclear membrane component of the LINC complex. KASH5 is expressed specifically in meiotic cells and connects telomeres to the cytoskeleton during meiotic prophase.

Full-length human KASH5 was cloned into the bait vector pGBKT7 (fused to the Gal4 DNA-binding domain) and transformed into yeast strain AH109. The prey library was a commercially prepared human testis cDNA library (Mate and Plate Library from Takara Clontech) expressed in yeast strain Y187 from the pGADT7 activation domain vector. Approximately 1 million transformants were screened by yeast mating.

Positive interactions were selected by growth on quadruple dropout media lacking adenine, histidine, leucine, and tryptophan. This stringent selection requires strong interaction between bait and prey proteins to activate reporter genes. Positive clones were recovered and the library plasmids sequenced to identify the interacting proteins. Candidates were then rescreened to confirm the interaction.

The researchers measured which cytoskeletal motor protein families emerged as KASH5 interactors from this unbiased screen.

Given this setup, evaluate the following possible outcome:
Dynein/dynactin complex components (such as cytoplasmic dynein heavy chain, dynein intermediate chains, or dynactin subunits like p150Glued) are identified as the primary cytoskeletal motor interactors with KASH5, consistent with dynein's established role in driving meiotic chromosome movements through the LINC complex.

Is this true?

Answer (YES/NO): NO